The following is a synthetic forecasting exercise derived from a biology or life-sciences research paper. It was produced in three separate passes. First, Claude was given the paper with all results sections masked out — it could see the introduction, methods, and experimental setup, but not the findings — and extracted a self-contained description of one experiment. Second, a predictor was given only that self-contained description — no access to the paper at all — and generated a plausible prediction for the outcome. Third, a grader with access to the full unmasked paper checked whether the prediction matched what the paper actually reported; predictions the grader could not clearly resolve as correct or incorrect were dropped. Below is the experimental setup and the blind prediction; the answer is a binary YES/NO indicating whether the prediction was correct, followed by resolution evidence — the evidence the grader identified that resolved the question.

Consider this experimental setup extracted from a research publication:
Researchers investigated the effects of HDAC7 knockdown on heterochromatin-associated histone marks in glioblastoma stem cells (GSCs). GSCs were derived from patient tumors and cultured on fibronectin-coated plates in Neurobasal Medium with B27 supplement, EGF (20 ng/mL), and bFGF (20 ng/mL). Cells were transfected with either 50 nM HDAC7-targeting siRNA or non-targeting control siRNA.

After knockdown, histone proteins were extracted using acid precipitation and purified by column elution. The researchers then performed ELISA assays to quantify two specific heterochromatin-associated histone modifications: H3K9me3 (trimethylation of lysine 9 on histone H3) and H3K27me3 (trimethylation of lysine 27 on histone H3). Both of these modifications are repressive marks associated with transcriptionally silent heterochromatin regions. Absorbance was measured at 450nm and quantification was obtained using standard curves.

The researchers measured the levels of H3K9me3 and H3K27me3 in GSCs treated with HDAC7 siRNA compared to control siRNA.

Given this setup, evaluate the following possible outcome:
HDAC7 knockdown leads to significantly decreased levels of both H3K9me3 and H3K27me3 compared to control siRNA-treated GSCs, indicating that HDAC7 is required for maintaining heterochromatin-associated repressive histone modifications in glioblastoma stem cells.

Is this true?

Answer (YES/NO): NO